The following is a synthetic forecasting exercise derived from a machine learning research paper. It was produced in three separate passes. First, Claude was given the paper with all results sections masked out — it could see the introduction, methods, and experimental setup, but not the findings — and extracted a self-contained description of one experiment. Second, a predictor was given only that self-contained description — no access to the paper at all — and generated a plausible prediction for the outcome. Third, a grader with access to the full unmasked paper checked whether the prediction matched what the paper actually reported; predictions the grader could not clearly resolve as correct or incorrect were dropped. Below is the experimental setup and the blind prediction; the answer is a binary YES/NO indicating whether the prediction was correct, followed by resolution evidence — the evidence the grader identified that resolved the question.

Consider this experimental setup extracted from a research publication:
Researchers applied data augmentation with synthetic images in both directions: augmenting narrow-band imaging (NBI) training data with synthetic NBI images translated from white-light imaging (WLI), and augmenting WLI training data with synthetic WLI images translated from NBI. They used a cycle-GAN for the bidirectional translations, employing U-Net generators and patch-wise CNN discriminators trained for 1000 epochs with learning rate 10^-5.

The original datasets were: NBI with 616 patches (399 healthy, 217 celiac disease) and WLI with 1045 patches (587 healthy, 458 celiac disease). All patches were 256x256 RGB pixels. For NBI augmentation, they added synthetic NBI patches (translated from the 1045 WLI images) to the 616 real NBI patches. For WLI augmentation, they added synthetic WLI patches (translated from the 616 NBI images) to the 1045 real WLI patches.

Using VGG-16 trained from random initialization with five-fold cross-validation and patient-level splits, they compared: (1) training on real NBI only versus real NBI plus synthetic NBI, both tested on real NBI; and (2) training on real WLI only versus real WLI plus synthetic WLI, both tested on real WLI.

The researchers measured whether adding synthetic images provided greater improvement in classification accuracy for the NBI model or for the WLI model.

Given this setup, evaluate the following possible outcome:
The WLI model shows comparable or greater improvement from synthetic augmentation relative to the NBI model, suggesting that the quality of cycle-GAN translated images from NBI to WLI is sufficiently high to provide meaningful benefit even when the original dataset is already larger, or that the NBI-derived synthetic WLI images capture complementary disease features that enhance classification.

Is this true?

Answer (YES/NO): YES